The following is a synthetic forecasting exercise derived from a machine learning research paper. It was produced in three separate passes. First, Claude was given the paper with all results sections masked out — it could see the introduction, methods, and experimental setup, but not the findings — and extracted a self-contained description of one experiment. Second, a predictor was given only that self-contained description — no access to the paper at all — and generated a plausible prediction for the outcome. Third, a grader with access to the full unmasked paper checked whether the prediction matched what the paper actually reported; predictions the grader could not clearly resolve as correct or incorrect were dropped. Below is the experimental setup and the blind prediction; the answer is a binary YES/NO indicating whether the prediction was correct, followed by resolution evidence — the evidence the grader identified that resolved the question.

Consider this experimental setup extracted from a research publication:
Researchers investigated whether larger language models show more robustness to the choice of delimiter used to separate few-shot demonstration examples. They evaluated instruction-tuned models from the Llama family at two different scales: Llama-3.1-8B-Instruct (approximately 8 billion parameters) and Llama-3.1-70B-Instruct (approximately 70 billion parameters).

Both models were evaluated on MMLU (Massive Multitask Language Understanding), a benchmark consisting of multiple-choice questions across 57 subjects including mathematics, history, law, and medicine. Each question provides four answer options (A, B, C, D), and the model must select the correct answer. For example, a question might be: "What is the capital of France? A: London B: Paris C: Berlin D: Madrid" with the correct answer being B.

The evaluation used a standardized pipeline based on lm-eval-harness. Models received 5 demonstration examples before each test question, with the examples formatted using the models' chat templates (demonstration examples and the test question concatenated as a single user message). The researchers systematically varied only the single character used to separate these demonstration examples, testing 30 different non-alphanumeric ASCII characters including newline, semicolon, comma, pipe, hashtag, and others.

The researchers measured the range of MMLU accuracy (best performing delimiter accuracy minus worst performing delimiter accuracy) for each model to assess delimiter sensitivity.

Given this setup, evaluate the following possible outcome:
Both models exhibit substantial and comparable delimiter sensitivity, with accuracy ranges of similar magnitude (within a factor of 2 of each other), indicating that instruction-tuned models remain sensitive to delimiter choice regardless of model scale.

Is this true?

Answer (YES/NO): YES